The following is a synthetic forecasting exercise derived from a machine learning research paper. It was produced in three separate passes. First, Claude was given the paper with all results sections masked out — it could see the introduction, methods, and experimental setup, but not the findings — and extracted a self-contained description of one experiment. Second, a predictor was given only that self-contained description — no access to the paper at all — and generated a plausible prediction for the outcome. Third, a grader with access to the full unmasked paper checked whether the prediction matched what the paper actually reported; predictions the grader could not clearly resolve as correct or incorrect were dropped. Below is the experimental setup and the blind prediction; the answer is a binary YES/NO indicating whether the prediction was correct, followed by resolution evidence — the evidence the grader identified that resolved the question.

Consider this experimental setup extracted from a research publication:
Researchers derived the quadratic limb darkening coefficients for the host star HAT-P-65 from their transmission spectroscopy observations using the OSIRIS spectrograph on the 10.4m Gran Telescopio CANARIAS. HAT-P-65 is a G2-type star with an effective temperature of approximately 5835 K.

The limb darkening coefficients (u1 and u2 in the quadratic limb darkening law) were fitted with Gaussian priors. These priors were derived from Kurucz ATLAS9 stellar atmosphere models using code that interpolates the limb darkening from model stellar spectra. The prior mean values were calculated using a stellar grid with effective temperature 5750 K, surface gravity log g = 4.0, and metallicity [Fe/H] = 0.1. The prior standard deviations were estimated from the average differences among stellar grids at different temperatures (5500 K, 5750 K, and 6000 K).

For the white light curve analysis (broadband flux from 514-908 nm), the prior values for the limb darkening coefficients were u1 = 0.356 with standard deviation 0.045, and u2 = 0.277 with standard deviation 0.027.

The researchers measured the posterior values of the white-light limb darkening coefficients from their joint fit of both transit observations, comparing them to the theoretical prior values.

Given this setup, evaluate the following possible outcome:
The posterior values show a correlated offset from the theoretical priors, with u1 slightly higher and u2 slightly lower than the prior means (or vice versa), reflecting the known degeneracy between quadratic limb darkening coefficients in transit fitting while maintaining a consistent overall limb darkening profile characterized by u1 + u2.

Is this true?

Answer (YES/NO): NO